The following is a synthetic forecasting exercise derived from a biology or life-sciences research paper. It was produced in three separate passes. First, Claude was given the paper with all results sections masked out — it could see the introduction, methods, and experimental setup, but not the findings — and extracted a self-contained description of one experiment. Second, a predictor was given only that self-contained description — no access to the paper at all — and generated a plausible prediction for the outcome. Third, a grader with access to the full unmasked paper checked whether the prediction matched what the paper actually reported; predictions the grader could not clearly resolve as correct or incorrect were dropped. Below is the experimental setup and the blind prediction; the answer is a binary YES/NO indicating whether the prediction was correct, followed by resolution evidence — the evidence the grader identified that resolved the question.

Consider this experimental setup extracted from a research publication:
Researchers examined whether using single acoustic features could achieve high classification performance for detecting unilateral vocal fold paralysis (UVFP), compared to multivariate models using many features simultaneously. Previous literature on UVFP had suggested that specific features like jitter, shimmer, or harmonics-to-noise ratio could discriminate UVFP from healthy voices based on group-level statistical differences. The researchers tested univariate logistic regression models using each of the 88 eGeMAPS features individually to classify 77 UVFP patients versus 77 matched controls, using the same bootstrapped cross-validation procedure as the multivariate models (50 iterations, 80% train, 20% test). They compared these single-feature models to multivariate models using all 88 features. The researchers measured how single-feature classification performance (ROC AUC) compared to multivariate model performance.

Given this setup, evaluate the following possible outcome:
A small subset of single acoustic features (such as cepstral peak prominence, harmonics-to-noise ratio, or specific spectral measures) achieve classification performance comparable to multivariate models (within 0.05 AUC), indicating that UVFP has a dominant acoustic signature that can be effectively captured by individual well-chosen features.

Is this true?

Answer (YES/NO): NO